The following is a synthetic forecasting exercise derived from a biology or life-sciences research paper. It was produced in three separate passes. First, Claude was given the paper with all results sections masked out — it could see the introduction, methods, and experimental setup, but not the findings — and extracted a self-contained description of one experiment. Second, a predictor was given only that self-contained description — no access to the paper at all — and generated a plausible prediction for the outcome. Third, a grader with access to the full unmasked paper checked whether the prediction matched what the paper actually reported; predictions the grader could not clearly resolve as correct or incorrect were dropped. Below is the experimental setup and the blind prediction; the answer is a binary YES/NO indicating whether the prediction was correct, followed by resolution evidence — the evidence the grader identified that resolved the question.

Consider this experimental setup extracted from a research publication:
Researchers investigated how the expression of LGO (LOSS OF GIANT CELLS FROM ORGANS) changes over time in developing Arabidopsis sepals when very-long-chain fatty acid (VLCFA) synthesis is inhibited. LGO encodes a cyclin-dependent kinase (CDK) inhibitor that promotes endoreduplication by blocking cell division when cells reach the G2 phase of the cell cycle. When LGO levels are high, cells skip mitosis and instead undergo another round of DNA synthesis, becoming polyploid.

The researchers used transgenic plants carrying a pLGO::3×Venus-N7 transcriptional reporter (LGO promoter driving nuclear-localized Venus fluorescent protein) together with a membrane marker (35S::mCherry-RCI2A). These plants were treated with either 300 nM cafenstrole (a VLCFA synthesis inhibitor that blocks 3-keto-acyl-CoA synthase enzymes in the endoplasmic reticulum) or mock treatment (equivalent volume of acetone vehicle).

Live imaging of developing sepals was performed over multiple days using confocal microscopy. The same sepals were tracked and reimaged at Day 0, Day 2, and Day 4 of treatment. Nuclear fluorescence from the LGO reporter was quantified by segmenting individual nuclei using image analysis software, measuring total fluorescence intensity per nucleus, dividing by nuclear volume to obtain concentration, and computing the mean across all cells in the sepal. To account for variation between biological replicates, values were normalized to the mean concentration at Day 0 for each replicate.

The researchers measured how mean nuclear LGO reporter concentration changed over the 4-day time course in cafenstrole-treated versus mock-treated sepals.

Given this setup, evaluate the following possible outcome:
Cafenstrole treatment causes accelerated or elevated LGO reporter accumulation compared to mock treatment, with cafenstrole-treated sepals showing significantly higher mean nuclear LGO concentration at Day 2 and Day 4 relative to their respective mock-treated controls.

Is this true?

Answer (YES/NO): NO